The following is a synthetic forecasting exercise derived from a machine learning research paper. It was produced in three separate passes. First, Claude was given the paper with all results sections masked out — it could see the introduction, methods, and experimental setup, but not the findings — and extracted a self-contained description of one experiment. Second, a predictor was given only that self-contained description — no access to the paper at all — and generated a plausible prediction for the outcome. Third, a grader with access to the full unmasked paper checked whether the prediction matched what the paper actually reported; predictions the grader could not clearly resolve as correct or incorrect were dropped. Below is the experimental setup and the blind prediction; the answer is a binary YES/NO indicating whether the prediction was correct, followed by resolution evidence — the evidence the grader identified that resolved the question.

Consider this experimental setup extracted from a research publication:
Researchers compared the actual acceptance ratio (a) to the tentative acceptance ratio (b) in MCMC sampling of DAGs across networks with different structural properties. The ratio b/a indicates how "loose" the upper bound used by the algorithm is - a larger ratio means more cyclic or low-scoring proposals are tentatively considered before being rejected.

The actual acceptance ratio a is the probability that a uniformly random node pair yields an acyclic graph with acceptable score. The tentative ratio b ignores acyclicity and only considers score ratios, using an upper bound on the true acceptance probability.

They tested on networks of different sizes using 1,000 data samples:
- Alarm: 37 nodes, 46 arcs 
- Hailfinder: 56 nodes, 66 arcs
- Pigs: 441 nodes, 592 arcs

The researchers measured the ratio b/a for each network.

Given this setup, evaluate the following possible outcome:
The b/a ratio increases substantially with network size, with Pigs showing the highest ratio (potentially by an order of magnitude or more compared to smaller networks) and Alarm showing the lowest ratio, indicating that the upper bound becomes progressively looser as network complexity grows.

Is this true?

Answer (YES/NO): NO